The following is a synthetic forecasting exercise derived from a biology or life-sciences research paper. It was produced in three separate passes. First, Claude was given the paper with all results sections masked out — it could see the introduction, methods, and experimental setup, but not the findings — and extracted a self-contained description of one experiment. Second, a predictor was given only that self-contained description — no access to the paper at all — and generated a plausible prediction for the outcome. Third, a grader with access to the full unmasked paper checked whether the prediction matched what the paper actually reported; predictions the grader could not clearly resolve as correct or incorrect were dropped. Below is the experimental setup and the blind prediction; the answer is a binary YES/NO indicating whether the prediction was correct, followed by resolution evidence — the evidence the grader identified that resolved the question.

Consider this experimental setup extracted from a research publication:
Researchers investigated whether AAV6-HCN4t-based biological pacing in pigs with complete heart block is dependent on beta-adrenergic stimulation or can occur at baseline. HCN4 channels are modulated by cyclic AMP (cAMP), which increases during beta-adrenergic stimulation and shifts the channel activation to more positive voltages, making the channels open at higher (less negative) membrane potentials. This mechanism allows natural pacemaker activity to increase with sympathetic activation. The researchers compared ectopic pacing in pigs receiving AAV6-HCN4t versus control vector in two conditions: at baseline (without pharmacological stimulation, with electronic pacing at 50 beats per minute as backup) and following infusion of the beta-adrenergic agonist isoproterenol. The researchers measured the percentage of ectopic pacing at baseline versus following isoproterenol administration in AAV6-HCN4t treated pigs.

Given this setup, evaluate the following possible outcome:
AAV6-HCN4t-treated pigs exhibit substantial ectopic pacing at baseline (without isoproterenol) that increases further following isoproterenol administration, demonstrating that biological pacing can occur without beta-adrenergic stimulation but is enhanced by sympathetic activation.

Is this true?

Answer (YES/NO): NO